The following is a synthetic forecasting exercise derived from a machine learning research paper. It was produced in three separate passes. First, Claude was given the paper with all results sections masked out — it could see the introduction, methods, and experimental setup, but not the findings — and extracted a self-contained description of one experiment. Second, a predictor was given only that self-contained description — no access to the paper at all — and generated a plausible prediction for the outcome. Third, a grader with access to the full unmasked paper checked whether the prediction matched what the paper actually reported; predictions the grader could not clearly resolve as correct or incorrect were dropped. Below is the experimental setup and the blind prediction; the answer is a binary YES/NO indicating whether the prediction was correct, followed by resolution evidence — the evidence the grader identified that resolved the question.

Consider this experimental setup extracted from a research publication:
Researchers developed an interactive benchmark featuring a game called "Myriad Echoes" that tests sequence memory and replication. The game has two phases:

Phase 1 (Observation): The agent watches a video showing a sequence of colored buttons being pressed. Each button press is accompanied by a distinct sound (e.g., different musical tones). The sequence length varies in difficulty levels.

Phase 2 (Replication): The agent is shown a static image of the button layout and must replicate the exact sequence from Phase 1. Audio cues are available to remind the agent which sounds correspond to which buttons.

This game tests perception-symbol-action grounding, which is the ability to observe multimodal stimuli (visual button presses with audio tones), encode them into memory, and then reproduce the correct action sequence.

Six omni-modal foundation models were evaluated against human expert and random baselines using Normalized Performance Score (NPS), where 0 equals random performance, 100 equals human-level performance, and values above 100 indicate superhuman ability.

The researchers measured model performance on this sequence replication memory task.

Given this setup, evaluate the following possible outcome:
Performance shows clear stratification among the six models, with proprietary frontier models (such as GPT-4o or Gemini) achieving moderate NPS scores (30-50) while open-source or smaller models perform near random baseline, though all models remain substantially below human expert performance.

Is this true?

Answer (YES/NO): NO